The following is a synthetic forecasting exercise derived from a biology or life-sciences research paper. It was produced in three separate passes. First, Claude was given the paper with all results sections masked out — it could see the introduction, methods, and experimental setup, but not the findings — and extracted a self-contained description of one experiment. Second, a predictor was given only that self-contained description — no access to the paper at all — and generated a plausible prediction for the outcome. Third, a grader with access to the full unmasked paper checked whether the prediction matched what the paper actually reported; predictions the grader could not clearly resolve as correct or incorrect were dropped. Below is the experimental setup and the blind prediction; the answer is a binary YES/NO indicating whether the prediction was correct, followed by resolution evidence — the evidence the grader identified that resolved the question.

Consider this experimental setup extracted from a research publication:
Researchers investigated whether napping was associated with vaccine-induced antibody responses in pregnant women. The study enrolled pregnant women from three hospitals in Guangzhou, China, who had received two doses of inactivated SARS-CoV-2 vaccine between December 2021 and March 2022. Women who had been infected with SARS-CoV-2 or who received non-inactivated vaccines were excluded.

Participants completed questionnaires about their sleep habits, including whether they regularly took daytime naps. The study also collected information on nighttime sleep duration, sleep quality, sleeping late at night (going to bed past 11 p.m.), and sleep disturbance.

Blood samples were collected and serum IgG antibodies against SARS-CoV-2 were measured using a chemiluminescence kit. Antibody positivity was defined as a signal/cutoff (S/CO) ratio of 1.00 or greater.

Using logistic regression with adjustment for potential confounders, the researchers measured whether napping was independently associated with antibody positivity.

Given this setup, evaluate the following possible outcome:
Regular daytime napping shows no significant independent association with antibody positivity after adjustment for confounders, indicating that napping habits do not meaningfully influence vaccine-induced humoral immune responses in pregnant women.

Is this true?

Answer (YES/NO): YES